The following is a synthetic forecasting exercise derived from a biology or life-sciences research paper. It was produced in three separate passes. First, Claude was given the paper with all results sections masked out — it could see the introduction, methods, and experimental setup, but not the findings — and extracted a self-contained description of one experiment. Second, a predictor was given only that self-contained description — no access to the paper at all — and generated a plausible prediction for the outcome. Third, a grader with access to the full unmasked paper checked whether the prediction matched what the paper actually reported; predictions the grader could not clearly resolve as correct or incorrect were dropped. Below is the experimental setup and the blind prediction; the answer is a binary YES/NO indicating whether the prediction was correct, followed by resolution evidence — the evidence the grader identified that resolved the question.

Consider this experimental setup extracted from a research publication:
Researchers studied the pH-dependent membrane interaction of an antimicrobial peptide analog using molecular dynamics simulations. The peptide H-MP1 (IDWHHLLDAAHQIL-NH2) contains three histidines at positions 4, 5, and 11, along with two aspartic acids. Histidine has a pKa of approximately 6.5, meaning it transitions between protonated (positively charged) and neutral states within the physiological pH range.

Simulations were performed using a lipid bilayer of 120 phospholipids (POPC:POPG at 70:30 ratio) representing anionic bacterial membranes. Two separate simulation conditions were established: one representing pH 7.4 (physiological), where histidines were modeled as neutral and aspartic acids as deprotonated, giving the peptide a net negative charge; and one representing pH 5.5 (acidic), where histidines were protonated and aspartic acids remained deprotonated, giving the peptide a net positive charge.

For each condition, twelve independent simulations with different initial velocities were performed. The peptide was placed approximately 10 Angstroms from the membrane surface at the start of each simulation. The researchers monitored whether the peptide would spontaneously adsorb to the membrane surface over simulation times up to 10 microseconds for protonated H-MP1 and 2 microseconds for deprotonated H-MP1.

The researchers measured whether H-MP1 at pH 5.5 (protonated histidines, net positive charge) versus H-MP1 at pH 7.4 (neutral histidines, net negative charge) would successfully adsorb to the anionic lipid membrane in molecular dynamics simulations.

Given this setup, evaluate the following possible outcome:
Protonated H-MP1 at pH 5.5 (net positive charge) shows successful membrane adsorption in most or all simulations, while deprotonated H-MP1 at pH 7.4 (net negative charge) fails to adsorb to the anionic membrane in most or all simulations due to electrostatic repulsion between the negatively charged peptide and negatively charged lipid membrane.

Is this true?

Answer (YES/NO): YES